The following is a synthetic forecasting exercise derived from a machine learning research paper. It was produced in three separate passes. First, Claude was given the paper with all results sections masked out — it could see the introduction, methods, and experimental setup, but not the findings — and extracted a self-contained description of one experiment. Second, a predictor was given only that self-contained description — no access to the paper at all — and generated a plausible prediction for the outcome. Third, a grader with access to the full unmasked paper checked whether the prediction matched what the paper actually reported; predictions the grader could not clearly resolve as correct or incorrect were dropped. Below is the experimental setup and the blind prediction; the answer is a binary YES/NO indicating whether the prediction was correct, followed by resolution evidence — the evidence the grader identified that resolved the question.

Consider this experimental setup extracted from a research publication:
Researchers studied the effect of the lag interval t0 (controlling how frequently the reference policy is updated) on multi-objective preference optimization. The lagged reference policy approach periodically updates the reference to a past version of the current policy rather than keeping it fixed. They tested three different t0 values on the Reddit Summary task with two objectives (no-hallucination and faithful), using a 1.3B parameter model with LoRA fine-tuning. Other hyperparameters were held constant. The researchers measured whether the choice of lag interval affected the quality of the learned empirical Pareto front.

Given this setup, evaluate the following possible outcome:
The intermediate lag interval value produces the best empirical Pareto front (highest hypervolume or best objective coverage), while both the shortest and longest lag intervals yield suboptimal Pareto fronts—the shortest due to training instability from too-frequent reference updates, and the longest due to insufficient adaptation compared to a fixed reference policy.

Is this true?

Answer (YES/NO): NO